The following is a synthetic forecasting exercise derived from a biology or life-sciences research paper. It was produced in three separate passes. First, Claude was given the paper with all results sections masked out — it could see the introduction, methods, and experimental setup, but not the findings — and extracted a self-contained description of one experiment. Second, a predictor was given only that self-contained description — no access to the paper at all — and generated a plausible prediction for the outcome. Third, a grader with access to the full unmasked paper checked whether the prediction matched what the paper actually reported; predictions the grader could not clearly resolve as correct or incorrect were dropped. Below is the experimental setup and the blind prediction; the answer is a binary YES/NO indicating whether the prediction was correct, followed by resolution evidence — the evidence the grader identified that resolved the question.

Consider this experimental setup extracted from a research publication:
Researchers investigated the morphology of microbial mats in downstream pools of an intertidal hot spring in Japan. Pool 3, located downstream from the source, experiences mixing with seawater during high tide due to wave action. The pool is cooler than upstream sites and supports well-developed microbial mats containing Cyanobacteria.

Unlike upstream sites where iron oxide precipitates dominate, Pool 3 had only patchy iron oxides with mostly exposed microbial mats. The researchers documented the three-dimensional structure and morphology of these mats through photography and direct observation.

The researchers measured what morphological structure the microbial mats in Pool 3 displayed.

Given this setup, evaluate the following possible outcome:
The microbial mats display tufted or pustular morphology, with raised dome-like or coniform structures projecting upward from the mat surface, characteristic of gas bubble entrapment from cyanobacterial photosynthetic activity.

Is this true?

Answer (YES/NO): NO